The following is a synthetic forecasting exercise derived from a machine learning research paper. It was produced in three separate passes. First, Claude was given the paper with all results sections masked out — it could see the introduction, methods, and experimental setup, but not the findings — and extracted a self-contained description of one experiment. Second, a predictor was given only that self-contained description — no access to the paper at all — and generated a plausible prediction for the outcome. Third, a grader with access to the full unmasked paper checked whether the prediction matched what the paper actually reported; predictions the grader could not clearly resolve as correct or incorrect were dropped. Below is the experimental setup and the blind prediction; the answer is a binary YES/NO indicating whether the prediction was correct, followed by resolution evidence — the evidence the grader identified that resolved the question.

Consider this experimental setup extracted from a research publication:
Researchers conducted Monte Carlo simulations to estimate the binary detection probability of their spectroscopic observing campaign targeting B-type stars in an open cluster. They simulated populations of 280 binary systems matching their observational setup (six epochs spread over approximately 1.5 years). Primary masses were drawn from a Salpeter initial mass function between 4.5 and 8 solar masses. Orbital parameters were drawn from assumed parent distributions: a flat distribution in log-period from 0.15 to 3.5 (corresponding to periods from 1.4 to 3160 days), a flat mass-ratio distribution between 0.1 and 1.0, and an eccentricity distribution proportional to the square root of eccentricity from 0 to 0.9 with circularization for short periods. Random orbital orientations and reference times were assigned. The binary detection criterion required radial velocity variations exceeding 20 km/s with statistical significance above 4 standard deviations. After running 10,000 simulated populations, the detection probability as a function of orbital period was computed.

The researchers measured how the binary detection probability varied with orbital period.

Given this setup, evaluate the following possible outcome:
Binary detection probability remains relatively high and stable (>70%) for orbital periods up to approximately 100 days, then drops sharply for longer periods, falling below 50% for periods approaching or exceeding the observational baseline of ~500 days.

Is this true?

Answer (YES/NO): NO